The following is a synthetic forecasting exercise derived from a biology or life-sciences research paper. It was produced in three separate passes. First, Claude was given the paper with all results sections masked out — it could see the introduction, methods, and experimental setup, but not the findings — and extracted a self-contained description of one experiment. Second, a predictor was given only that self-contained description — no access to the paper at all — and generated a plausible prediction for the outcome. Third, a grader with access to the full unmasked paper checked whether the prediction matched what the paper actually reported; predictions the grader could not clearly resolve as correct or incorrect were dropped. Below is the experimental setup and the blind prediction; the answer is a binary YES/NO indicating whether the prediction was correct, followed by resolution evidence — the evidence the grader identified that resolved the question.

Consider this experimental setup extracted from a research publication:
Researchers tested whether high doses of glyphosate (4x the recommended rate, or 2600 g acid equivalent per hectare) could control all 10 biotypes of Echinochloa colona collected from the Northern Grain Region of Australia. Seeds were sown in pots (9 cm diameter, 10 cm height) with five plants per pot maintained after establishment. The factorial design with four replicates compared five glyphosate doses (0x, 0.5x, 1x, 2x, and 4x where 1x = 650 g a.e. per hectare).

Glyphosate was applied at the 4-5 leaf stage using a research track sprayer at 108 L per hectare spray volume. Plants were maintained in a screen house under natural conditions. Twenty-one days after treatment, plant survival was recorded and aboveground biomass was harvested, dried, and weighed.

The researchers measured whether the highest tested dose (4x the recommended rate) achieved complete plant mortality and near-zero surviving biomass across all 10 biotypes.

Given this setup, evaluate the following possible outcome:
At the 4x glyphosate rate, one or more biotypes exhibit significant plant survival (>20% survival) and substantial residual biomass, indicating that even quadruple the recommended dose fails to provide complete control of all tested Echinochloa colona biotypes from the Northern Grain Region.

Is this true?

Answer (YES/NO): YES